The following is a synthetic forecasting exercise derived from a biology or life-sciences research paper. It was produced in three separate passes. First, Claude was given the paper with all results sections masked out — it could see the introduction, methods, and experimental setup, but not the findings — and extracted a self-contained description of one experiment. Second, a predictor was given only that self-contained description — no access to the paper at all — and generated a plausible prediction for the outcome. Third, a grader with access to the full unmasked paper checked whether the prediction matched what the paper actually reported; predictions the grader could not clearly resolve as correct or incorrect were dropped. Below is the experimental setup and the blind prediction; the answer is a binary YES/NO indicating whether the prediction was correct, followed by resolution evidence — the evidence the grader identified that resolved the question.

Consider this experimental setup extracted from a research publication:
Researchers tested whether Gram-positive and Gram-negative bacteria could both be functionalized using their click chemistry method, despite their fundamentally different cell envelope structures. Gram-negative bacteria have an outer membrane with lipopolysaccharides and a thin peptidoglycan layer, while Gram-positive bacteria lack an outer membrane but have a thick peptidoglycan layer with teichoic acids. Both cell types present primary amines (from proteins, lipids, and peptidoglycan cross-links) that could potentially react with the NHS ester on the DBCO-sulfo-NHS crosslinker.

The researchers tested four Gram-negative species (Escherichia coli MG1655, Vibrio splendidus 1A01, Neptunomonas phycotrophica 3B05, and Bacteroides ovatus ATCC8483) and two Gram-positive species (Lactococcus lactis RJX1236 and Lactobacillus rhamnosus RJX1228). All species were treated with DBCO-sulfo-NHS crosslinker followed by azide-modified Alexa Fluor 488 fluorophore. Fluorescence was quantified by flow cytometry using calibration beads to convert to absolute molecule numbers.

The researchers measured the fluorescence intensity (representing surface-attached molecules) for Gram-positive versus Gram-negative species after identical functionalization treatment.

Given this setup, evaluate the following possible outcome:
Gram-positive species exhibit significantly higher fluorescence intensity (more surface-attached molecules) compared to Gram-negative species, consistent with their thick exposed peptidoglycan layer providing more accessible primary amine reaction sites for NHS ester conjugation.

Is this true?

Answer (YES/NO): YES